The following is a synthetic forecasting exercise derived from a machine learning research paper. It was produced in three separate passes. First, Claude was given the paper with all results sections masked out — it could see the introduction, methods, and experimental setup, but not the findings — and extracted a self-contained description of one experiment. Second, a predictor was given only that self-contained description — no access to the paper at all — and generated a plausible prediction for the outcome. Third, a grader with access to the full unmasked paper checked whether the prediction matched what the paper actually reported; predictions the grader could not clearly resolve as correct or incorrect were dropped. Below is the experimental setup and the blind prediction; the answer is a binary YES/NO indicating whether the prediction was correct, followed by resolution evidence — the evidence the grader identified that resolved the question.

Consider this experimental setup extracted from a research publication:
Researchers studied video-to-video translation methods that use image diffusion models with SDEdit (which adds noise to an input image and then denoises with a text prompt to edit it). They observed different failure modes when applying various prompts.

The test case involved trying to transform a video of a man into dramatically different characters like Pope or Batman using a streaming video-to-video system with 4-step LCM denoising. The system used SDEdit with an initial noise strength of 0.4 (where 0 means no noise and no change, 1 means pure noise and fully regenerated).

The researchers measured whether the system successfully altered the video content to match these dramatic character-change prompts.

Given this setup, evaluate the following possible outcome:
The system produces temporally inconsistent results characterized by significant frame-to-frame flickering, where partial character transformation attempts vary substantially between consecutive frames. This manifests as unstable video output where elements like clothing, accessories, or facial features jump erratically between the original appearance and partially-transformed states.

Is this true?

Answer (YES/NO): NO